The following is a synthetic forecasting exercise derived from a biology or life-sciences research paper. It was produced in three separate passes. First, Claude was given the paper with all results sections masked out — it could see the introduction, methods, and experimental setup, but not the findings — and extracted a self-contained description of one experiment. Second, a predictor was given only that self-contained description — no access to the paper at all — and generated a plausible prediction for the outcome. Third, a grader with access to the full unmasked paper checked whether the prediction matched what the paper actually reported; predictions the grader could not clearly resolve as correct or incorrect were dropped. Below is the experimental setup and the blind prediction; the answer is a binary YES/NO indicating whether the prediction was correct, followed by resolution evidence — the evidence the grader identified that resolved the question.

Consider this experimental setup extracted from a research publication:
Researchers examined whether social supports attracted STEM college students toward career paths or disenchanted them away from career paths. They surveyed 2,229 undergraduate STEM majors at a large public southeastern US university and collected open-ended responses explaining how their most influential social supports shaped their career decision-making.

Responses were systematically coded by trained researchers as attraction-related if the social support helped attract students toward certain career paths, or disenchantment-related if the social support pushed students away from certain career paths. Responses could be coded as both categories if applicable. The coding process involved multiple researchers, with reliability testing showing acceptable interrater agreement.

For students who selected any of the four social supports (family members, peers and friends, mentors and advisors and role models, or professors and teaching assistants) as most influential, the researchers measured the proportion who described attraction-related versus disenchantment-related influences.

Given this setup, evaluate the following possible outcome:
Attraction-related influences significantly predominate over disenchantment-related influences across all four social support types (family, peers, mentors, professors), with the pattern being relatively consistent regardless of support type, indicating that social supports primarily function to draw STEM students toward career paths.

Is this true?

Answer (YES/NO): YES